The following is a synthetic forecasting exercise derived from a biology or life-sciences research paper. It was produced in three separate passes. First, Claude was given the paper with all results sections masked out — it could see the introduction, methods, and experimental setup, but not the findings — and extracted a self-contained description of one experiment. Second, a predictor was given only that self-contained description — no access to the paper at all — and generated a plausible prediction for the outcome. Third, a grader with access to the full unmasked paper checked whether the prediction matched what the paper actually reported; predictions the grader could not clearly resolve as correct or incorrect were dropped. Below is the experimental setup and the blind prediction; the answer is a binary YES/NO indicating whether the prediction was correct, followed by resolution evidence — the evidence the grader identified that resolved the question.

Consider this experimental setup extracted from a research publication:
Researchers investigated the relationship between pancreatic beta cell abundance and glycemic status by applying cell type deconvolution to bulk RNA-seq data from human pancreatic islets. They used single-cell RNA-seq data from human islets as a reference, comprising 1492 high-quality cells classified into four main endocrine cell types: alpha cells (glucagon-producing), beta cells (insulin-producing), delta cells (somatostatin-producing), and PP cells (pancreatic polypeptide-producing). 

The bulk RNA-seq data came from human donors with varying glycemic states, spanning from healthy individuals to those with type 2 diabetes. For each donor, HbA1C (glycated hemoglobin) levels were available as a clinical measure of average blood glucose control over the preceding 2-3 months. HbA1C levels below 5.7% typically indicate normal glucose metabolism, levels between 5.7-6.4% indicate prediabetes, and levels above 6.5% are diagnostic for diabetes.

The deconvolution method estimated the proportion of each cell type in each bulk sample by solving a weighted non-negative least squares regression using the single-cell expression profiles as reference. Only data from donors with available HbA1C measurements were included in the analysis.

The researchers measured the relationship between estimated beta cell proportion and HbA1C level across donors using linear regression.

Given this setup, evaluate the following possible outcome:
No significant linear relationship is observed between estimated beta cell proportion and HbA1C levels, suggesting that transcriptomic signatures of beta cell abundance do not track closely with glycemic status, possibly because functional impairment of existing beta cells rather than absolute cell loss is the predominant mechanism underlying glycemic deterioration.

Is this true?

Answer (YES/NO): NO